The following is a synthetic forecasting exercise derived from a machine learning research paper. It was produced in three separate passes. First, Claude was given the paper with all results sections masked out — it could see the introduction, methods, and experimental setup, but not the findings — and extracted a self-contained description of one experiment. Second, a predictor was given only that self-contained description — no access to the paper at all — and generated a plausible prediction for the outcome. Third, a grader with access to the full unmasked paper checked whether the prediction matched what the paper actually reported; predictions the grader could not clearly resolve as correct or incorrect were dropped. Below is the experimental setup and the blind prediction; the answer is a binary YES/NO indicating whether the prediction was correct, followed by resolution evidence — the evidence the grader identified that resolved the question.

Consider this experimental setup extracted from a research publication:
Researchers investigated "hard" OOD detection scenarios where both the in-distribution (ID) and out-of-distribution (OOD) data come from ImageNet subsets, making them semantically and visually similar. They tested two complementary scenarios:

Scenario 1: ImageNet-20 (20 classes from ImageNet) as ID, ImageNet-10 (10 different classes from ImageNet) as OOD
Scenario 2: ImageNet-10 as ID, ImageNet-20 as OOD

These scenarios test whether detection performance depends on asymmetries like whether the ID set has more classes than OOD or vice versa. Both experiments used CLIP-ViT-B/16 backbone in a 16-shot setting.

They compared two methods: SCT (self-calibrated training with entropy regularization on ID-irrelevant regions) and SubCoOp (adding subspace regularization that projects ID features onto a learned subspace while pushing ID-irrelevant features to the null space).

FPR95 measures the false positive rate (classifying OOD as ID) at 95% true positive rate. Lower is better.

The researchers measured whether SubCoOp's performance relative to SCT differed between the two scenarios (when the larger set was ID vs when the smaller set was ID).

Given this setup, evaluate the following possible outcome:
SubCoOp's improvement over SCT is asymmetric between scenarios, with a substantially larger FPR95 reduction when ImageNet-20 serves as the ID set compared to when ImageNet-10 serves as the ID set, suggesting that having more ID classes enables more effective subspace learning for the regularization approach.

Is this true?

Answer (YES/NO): NO